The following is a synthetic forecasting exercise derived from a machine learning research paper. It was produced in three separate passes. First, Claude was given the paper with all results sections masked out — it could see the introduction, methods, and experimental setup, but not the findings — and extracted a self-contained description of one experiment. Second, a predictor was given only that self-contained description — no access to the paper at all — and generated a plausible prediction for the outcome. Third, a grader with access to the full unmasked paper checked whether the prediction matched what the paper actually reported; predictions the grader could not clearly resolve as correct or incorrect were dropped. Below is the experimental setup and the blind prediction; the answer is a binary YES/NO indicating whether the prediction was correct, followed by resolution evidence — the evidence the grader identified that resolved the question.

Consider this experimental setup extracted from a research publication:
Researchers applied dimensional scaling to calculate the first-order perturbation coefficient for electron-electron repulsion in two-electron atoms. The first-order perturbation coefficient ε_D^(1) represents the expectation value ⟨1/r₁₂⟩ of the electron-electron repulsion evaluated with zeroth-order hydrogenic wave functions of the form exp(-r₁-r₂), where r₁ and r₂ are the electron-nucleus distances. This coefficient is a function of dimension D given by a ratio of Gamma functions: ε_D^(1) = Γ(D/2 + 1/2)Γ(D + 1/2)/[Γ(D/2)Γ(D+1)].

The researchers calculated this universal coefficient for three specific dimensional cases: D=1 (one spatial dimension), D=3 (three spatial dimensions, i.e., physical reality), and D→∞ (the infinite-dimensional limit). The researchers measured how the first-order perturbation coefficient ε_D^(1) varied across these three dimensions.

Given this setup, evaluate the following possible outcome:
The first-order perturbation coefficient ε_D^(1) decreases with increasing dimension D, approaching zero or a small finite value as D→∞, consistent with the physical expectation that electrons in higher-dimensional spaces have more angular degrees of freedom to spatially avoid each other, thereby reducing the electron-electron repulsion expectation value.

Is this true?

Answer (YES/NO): NO